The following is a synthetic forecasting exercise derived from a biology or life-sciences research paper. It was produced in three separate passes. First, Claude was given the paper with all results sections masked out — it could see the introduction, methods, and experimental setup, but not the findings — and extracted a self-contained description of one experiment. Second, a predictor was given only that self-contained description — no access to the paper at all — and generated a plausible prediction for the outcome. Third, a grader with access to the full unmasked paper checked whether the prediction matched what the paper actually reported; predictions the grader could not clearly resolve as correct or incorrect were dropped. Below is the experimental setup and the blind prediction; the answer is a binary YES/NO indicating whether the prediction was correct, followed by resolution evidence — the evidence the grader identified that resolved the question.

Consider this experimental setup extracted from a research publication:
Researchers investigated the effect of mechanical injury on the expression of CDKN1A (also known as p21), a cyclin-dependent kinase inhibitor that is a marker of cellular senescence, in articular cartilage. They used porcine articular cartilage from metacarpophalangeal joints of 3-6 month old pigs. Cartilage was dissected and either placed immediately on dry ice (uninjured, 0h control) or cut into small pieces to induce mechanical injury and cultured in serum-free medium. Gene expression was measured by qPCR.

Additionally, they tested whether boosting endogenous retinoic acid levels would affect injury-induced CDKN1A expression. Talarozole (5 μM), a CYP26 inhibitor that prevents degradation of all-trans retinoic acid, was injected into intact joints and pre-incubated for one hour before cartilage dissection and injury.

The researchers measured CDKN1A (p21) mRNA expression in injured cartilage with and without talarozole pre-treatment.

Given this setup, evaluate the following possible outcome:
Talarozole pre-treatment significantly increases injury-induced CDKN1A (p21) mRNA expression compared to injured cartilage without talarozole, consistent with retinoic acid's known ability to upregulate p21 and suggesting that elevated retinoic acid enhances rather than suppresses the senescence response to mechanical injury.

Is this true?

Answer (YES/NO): NO